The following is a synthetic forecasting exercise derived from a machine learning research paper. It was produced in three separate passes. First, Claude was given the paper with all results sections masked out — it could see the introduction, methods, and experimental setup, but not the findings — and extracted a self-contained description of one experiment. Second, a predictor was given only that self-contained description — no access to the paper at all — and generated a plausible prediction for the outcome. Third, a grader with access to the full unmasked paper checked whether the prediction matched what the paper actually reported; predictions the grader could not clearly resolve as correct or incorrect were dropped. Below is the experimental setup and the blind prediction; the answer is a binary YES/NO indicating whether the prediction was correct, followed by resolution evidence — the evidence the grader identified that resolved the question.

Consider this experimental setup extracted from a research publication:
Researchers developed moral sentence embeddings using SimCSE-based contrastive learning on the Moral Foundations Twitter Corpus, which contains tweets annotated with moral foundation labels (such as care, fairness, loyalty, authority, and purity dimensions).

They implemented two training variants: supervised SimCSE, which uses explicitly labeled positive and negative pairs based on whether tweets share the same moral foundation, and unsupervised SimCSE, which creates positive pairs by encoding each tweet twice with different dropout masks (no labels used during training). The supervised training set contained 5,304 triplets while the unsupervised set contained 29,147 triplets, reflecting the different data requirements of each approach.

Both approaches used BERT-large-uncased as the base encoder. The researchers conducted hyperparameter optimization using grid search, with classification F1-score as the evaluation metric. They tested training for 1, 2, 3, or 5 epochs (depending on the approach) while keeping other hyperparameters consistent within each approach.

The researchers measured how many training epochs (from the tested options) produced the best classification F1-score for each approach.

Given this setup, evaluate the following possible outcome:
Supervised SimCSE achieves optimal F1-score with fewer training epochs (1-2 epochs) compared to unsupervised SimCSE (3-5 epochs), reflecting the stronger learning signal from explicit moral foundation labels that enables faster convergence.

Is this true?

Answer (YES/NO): NO